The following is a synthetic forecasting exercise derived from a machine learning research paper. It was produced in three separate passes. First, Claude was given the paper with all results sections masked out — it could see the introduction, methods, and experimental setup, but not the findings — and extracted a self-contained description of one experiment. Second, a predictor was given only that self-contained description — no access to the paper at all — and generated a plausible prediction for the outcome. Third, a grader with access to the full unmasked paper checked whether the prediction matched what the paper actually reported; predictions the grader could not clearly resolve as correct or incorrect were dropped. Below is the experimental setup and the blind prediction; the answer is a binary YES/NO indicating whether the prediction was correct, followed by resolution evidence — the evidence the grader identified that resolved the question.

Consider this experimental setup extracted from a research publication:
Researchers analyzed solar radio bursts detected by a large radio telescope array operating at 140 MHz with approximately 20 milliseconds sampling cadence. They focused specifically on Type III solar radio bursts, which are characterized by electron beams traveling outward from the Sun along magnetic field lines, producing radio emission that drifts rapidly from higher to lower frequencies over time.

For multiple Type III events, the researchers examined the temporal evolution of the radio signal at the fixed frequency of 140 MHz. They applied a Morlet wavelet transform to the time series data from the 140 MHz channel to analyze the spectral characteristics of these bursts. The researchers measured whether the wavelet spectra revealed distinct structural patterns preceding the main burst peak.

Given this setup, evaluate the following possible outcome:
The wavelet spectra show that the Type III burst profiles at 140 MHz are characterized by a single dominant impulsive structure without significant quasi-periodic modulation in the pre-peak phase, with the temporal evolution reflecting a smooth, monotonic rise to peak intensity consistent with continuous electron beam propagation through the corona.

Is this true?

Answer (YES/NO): NO